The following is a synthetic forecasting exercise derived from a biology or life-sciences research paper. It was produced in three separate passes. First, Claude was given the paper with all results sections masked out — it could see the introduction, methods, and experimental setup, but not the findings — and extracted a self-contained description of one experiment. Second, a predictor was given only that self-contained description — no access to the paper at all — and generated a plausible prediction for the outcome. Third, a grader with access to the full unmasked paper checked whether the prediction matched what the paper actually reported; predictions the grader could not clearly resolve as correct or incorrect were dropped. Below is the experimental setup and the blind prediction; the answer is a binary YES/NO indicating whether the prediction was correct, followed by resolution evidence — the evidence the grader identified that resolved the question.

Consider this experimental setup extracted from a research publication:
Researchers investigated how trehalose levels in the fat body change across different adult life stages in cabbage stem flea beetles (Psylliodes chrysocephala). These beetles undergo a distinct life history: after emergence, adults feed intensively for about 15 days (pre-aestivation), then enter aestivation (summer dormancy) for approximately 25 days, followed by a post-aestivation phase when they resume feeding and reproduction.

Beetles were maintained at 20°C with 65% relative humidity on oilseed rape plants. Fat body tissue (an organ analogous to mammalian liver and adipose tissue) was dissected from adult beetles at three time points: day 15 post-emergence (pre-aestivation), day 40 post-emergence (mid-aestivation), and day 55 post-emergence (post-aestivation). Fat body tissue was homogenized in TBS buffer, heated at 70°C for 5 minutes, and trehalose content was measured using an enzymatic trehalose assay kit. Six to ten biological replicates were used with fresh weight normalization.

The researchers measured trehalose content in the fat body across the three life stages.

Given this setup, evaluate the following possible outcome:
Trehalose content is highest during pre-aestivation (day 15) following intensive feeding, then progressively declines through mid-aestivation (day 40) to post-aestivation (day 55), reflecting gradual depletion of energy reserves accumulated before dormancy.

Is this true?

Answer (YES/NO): NO